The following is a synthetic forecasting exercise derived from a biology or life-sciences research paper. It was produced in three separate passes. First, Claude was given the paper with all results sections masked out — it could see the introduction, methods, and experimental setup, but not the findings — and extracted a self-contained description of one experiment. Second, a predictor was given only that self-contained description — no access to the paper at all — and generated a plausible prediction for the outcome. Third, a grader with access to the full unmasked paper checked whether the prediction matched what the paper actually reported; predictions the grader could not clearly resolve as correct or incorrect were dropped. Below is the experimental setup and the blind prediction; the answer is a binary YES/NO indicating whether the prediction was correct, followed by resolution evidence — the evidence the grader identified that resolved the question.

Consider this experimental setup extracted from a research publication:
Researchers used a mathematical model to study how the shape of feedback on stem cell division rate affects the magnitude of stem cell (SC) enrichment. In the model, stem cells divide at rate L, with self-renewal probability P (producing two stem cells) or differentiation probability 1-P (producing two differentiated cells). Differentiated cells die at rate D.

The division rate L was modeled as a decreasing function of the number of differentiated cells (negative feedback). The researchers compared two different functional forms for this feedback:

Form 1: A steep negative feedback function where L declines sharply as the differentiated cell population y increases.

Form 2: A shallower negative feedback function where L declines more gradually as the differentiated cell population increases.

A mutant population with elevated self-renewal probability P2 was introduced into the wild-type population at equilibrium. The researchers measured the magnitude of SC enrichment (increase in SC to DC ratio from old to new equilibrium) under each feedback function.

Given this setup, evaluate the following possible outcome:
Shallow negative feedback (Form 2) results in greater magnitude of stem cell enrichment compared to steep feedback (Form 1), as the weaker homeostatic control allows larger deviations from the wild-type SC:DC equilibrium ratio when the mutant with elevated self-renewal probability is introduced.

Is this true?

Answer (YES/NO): NO